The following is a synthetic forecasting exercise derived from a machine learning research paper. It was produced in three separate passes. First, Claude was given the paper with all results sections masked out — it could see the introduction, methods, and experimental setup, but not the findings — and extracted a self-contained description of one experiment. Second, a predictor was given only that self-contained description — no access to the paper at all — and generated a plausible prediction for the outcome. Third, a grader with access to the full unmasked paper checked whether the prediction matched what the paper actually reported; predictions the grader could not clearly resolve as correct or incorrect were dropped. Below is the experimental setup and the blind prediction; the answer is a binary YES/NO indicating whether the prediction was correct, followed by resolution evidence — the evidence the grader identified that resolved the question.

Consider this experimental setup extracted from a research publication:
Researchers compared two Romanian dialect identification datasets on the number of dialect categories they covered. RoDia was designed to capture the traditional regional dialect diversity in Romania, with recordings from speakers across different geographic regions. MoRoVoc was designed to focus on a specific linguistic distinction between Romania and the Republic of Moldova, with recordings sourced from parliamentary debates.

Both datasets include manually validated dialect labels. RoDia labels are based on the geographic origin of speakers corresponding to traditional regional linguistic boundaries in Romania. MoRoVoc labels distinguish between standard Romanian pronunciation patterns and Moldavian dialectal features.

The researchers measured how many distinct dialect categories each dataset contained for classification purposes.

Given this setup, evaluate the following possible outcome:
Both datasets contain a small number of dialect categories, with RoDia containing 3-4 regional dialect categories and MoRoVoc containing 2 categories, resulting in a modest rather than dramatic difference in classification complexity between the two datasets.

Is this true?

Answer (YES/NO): NO